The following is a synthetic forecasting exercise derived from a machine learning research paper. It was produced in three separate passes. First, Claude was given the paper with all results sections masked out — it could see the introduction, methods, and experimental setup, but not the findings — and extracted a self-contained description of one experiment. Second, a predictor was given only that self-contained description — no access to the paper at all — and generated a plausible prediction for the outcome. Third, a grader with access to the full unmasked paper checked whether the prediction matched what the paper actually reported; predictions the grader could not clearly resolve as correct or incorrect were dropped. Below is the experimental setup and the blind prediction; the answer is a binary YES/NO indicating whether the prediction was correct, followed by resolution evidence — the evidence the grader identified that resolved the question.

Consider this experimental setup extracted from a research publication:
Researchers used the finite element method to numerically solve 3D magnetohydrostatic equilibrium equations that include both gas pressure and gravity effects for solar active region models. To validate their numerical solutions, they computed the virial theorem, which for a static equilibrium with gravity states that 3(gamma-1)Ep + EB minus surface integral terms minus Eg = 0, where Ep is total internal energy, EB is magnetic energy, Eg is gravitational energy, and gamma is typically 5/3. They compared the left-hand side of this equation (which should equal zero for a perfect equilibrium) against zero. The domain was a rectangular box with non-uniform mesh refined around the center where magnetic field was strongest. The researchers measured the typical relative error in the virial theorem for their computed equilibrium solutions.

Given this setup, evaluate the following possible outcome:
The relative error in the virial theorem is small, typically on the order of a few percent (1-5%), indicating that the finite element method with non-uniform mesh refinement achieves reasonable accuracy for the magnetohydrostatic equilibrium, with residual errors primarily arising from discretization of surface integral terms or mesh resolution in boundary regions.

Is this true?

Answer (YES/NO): YES